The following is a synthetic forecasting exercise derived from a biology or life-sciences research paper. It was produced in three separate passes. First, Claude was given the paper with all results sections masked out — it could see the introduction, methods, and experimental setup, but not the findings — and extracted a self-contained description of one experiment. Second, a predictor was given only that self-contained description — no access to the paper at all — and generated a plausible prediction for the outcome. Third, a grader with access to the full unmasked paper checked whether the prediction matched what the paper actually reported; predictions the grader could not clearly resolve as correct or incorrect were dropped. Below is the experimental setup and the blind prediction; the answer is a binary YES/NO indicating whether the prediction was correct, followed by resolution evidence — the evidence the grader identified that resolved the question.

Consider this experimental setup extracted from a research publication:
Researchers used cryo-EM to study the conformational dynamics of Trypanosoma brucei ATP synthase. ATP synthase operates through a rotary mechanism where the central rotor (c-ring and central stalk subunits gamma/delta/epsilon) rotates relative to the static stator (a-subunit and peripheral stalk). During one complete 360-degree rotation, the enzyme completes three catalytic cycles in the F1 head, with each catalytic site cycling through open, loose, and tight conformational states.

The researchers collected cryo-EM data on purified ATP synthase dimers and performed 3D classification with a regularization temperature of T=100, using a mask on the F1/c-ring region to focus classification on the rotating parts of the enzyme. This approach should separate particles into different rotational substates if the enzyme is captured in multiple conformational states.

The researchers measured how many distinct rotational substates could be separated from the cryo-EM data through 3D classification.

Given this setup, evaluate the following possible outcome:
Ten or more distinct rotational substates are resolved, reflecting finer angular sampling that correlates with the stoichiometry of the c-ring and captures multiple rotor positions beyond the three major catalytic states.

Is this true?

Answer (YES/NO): YES